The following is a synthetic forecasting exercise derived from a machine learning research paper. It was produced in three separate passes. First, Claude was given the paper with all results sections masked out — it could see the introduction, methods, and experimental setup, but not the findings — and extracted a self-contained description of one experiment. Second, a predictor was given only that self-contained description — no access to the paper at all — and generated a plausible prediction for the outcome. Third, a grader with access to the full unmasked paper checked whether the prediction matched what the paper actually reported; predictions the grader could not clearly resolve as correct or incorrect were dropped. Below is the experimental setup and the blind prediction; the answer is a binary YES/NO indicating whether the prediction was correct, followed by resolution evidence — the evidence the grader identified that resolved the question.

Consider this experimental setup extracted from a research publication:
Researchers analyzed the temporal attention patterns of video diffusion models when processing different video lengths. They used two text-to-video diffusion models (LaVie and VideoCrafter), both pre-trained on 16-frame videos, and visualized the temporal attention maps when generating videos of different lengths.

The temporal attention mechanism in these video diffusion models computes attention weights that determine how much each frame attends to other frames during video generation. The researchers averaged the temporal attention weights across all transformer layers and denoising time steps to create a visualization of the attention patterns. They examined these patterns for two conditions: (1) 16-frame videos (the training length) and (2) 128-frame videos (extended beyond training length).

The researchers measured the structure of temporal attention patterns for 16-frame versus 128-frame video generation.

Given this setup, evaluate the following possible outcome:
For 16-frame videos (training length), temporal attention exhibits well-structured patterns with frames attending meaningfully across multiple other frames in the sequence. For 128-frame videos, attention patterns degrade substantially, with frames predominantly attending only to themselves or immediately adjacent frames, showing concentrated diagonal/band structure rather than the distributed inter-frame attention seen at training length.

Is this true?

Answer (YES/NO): NO